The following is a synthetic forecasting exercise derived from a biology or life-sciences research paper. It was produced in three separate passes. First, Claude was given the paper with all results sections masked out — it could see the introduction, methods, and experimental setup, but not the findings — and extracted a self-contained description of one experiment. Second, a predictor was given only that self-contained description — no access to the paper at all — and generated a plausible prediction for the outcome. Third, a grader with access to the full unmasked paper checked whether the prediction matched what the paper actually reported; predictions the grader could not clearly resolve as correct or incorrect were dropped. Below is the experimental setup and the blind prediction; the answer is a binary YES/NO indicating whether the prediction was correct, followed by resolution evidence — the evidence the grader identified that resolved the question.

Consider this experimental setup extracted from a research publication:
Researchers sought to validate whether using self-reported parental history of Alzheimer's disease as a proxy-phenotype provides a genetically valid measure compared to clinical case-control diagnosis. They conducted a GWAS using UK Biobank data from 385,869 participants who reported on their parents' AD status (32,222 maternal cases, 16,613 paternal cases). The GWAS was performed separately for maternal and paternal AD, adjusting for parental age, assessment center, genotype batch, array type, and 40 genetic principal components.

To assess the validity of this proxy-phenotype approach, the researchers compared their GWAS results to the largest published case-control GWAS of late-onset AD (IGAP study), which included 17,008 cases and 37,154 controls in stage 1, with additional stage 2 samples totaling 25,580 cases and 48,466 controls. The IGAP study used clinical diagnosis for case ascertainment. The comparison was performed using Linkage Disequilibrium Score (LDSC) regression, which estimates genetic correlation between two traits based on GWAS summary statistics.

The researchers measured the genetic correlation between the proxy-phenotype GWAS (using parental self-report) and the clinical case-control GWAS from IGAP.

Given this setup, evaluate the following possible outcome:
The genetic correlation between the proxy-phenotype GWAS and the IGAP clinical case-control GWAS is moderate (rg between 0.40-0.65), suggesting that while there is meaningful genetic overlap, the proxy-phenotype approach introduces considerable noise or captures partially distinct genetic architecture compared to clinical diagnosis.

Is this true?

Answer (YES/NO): NO